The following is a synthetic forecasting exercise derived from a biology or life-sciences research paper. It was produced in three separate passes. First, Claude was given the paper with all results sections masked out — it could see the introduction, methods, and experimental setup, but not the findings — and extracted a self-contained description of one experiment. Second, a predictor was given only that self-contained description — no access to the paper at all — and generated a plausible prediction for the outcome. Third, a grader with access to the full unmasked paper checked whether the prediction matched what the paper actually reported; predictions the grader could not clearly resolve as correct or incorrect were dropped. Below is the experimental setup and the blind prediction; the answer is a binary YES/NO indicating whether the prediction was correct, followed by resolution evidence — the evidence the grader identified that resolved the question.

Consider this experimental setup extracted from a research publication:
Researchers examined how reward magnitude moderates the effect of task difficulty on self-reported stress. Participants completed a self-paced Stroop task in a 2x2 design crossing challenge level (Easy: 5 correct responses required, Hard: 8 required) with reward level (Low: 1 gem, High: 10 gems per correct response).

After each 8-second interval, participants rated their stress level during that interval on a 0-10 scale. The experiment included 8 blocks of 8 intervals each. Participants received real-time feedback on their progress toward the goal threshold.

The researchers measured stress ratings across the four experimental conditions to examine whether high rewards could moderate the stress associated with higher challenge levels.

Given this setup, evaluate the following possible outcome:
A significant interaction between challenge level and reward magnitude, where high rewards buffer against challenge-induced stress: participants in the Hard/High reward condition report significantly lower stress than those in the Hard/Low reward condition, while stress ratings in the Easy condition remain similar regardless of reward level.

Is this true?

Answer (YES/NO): NO